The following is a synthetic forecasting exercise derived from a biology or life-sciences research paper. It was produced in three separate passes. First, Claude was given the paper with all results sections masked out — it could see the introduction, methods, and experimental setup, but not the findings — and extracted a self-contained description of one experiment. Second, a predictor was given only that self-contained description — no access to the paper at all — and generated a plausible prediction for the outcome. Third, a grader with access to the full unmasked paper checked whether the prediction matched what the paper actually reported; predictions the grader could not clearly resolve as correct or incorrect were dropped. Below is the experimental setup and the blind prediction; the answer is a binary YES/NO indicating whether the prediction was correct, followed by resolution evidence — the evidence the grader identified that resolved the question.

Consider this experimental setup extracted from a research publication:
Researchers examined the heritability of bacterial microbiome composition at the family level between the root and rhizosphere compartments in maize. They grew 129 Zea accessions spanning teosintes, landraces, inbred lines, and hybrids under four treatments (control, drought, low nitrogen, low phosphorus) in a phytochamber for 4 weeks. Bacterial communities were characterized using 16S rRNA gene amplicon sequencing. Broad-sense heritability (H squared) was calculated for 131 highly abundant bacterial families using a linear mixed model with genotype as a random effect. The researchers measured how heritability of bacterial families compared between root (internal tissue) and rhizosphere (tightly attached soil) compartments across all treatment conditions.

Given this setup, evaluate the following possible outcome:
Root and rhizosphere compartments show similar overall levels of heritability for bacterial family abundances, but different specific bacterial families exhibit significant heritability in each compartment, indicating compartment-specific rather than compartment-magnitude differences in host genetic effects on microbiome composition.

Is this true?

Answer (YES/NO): NO